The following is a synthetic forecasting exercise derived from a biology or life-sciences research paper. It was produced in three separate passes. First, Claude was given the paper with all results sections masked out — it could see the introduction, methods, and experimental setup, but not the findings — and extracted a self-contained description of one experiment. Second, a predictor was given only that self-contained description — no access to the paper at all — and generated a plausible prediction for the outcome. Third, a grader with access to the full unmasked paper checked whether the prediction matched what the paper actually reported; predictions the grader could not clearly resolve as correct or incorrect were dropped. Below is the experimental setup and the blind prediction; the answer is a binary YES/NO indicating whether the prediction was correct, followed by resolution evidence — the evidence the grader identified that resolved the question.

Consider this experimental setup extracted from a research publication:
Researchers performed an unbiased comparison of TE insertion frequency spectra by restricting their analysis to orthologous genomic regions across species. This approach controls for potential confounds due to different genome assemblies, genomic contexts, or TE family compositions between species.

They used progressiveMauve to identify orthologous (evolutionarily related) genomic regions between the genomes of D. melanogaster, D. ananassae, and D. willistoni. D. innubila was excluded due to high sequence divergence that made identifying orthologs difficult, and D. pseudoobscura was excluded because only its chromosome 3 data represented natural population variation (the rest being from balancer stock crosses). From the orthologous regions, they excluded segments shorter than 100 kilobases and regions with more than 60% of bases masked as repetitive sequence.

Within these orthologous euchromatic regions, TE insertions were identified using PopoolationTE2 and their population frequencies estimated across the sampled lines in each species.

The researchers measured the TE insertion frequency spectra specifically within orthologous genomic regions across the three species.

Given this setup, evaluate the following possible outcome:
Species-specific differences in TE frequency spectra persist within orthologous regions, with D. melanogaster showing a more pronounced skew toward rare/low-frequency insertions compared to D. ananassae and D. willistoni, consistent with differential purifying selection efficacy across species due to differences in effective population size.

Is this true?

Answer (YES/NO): NO